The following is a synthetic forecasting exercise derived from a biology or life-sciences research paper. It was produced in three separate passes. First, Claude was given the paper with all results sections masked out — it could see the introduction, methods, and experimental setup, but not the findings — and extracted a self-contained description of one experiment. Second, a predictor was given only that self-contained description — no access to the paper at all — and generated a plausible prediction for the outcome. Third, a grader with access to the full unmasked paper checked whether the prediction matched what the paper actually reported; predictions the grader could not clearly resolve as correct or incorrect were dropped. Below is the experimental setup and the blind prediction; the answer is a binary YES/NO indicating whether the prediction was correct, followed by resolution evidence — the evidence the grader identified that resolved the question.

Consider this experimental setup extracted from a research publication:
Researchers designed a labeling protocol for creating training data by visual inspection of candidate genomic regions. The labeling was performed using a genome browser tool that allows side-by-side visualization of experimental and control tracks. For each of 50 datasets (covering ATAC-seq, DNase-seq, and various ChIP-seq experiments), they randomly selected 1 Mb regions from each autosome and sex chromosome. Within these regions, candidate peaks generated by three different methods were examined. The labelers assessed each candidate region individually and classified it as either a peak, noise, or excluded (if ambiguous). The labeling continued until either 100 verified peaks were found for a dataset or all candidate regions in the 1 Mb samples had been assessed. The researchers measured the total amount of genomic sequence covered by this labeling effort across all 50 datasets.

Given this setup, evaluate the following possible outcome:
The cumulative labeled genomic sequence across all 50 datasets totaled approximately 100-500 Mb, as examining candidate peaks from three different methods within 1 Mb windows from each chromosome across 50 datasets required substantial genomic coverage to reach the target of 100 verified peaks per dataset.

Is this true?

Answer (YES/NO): YES